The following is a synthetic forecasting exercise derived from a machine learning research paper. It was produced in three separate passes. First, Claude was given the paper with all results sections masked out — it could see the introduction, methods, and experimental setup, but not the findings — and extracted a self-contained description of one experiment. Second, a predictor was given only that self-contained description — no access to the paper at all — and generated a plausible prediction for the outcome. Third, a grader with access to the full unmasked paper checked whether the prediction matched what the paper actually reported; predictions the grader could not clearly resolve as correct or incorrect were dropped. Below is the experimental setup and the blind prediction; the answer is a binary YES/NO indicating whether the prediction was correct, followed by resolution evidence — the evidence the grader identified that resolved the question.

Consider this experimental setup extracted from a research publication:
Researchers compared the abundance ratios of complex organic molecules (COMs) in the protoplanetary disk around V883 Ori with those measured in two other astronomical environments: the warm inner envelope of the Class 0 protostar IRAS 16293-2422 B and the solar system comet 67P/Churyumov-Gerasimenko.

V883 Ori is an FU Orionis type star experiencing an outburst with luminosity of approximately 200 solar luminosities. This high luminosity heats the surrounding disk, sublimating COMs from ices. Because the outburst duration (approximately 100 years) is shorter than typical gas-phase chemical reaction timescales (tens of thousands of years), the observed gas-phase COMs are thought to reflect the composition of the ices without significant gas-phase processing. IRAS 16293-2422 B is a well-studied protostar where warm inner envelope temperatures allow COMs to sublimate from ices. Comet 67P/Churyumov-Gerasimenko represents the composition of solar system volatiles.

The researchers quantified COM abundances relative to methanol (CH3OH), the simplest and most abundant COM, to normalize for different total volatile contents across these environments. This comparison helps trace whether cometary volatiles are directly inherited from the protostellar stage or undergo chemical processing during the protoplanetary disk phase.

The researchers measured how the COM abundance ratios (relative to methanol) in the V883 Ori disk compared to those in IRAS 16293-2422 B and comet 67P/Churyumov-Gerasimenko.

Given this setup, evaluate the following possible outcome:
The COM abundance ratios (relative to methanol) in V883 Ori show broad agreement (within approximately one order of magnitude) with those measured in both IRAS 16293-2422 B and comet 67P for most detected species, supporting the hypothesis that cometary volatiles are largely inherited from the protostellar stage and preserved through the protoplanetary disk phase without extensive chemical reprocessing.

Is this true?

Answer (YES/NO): NO